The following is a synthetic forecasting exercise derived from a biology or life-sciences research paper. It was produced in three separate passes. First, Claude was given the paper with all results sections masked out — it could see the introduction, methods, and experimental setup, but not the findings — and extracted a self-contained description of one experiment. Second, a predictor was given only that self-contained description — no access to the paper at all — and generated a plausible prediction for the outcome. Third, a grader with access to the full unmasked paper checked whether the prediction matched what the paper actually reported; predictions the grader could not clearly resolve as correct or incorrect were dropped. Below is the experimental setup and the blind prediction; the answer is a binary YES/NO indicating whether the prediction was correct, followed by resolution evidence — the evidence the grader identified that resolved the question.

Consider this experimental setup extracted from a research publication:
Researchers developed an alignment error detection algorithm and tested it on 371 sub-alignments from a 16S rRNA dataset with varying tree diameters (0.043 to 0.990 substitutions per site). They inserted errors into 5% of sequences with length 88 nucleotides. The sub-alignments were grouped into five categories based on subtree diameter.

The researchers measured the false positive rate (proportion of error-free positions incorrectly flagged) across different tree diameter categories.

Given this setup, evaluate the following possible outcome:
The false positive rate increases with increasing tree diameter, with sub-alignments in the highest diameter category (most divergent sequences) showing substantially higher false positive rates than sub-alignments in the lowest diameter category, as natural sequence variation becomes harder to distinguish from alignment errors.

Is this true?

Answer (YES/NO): YES